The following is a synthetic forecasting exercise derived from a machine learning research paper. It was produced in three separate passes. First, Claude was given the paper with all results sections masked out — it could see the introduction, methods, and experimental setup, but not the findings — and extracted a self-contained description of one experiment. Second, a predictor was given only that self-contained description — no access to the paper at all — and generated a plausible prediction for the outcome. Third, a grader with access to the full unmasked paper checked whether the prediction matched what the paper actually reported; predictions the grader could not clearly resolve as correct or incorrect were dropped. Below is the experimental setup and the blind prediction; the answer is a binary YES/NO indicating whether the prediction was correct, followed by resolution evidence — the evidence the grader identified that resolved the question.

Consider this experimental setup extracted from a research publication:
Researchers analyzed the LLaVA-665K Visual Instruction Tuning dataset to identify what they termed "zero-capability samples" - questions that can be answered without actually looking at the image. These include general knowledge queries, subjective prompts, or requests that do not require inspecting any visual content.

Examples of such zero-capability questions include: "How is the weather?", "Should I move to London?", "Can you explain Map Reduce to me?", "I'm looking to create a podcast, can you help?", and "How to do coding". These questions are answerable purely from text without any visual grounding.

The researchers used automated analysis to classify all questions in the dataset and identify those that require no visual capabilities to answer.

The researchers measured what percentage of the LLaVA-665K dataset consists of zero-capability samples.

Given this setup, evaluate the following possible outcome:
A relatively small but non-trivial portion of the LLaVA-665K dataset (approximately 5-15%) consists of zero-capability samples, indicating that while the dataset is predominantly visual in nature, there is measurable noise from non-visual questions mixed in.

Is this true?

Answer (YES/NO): NO